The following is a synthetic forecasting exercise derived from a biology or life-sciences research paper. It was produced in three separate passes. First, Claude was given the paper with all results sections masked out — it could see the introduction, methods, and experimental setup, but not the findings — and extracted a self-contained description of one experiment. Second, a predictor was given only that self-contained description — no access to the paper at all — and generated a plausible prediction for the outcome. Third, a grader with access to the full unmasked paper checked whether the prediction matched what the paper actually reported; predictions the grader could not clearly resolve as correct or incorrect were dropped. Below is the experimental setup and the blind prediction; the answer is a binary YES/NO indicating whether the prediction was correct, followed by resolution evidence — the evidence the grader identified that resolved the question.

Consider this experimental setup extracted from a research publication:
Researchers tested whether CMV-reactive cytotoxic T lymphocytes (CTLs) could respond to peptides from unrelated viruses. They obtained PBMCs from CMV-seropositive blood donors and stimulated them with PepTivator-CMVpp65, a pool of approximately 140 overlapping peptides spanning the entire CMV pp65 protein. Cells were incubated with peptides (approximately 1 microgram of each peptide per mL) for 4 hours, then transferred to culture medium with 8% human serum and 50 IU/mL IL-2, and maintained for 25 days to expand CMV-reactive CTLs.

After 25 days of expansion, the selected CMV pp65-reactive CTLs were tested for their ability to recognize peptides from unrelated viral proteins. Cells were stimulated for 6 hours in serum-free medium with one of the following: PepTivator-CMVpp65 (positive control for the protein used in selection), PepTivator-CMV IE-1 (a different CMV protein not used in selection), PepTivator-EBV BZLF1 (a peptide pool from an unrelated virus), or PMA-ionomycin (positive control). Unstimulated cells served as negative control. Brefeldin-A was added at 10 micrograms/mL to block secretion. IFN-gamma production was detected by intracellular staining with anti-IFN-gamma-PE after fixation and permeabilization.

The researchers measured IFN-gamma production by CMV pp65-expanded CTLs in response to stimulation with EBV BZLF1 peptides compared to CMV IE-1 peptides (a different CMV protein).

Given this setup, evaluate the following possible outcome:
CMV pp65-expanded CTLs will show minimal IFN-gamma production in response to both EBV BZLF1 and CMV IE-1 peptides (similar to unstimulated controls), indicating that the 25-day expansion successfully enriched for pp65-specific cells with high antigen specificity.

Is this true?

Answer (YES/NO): NO